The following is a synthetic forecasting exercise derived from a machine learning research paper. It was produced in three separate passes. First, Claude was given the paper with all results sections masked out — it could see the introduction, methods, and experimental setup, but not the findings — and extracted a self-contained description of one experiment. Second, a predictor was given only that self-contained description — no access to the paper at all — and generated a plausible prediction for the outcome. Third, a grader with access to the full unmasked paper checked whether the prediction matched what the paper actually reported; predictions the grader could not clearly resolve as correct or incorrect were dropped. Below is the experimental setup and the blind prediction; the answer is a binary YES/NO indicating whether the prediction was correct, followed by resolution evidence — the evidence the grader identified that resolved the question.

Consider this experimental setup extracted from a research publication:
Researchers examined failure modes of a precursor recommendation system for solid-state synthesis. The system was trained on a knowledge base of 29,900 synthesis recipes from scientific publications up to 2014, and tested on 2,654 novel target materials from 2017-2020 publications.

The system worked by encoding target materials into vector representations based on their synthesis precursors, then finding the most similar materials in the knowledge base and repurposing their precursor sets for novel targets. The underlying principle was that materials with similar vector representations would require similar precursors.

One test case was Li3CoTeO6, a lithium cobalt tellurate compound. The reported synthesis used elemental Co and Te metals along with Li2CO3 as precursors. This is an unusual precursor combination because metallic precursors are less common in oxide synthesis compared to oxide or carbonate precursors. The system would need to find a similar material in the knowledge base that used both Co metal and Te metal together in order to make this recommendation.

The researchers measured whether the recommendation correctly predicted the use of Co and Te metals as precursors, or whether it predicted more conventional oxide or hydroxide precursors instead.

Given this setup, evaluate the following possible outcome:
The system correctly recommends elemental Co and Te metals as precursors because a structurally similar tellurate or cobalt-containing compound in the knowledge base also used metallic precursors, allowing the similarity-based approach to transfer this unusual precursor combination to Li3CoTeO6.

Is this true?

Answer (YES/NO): NO